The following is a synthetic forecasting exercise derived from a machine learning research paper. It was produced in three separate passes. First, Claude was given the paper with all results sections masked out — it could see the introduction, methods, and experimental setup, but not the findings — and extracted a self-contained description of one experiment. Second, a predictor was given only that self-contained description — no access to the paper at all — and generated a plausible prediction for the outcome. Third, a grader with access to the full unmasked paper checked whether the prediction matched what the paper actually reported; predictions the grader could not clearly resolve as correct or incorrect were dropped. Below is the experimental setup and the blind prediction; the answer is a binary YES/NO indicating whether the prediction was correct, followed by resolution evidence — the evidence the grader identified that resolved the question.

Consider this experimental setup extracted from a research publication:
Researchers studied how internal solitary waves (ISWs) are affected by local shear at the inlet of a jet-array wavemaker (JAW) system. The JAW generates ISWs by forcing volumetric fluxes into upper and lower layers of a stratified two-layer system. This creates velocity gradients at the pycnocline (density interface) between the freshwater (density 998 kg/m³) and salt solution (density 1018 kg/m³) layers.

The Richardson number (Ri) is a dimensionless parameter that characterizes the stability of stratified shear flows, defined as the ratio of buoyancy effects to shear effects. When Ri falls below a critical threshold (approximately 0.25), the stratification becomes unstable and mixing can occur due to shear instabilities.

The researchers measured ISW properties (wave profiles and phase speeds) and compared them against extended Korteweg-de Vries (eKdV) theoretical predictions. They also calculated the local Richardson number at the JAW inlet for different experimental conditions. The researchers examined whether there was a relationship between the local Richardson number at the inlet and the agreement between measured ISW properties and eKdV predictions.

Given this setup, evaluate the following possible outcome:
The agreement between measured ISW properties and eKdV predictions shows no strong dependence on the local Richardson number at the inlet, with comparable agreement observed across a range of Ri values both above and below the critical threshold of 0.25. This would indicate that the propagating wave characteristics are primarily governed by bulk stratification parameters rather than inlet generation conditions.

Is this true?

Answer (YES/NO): NO